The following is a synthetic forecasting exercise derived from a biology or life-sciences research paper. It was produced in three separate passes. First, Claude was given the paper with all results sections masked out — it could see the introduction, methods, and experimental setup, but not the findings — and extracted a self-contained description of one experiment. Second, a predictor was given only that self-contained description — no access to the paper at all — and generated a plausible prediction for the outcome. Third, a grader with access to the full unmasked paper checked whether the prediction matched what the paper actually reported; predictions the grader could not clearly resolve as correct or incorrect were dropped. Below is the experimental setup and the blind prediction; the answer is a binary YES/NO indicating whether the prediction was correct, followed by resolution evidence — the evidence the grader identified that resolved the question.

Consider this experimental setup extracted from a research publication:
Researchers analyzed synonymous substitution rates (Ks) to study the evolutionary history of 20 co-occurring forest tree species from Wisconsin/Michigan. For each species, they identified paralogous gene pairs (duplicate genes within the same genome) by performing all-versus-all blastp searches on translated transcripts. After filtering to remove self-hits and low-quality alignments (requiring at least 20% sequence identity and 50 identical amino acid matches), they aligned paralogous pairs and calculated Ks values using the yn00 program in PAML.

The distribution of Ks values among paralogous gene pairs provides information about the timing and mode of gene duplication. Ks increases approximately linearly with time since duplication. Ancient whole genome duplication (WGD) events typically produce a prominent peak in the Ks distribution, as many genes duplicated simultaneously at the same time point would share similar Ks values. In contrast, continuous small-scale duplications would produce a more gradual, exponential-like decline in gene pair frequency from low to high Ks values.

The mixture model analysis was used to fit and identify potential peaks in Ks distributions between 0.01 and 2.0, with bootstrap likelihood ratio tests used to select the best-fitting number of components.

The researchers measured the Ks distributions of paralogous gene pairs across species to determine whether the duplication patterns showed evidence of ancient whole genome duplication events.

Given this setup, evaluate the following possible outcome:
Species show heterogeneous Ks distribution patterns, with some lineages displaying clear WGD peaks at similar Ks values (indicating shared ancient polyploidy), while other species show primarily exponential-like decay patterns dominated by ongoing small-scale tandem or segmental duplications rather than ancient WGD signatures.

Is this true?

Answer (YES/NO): NO